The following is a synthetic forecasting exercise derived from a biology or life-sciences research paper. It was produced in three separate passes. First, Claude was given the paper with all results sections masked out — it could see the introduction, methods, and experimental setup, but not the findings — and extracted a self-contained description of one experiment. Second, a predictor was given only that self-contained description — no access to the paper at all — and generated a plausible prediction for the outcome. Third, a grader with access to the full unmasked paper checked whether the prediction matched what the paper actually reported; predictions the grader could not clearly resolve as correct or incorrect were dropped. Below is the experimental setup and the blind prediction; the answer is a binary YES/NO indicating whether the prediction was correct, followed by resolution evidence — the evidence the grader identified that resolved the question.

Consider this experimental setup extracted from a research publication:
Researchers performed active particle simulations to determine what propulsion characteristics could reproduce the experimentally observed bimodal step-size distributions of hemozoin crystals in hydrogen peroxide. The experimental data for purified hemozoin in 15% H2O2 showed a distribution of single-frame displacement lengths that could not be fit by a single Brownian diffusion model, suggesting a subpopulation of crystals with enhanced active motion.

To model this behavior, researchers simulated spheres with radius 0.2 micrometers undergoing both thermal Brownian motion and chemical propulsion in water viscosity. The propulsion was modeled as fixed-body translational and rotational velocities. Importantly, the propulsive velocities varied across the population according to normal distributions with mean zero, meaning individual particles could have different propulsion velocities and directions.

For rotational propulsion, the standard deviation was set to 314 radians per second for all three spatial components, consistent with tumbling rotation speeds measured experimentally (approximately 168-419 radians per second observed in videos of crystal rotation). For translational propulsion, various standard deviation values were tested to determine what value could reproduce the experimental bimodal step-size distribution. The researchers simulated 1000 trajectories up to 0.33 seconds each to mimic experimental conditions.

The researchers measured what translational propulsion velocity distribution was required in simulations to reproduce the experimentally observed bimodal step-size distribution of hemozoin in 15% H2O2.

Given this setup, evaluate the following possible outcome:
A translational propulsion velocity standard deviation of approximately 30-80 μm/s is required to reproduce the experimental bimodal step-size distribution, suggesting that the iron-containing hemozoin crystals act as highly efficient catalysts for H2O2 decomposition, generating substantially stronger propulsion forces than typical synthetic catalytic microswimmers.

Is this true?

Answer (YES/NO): YES